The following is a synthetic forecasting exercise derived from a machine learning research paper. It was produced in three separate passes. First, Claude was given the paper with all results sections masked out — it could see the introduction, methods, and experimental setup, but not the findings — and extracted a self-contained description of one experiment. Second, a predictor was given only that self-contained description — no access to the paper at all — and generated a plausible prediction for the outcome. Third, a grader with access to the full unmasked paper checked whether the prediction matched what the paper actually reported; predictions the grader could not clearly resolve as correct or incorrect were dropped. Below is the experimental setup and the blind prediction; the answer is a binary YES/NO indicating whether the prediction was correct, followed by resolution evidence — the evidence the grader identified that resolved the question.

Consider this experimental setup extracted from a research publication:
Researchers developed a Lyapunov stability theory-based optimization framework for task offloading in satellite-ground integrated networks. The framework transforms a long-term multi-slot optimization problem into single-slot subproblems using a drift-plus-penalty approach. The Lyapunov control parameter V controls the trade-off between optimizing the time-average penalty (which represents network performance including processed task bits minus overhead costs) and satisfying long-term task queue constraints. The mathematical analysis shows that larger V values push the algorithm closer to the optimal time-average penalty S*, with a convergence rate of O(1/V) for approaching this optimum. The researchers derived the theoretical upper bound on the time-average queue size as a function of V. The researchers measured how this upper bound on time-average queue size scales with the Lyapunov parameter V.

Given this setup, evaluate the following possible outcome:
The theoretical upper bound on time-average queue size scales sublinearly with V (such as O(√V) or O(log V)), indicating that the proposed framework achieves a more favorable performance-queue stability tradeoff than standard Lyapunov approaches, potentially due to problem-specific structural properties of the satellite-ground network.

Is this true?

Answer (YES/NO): NO